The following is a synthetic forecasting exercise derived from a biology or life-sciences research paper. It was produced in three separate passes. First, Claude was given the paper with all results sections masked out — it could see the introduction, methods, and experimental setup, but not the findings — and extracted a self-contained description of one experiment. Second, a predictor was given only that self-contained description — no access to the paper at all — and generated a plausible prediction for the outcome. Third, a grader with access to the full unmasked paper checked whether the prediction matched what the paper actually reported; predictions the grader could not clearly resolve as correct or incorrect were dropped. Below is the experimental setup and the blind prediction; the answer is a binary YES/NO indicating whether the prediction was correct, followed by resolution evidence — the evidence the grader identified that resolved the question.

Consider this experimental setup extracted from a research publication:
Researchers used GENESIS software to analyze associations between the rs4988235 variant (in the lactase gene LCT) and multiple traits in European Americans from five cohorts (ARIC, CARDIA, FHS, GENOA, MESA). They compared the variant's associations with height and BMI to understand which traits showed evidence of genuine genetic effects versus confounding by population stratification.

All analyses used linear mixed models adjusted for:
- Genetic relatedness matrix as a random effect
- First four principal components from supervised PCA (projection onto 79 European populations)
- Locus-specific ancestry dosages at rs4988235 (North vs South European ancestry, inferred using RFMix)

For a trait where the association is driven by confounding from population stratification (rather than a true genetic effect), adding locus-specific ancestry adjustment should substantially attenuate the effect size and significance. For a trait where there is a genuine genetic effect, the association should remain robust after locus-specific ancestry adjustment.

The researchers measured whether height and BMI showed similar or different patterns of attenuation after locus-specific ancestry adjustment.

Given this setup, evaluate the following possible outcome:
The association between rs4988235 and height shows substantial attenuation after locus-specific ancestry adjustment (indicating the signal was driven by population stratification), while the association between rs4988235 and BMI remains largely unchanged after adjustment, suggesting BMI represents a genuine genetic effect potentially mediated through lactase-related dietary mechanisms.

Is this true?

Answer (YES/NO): YES